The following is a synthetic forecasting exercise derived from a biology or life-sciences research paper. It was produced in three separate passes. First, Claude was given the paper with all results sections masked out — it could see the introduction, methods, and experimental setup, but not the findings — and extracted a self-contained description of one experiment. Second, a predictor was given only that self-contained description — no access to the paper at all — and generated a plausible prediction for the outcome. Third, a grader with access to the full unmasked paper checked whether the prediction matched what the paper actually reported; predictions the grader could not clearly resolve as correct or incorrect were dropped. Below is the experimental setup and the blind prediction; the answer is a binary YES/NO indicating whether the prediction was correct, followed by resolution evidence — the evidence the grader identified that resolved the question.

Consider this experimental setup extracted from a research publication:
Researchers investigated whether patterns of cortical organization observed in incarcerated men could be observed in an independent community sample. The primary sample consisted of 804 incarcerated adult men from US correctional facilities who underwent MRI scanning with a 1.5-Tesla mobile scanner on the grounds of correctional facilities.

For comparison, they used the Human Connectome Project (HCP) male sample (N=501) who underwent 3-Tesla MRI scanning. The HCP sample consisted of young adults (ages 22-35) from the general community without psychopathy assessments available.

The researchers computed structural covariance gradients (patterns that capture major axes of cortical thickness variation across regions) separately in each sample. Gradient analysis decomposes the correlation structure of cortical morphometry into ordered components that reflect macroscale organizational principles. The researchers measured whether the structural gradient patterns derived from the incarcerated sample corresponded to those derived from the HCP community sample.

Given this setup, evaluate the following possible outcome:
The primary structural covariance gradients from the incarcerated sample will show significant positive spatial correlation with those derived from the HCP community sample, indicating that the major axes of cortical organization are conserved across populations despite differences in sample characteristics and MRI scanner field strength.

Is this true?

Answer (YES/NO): YES